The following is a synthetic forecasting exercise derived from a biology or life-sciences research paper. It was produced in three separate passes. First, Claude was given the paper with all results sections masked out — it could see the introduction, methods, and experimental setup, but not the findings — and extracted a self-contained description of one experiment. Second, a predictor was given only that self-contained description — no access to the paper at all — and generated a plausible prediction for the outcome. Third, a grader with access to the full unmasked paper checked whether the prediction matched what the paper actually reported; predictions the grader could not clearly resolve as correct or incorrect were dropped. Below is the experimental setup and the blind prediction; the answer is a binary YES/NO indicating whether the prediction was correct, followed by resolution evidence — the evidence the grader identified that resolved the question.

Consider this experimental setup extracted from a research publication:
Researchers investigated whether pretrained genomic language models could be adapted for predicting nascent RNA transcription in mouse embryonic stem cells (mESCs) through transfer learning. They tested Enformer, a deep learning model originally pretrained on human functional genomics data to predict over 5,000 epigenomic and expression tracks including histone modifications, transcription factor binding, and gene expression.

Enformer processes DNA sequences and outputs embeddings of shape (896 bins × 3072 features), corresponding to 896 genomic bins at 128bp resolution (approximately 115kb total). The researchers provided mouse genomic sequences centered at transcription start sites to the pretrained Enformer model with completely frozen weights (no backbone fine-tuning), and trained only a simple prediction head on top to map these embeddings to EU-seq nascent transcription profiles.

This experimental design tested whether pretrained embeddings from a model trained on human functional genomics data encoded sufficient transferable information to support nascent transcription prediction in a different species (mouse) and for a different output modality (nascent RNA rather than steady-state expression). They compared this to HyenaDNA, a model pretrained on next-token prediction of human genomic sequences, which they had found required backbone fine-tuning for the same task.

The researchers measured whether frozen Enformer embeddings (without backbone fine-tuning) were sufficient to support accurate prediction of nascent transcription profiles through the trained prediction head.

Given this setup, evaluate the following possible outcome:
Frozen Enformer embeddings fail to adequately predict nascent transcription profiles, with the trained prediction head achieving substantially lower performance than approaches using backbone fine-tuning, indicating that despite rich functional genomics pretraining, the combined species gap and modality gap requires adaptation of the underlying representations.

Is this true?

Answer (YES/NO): NO